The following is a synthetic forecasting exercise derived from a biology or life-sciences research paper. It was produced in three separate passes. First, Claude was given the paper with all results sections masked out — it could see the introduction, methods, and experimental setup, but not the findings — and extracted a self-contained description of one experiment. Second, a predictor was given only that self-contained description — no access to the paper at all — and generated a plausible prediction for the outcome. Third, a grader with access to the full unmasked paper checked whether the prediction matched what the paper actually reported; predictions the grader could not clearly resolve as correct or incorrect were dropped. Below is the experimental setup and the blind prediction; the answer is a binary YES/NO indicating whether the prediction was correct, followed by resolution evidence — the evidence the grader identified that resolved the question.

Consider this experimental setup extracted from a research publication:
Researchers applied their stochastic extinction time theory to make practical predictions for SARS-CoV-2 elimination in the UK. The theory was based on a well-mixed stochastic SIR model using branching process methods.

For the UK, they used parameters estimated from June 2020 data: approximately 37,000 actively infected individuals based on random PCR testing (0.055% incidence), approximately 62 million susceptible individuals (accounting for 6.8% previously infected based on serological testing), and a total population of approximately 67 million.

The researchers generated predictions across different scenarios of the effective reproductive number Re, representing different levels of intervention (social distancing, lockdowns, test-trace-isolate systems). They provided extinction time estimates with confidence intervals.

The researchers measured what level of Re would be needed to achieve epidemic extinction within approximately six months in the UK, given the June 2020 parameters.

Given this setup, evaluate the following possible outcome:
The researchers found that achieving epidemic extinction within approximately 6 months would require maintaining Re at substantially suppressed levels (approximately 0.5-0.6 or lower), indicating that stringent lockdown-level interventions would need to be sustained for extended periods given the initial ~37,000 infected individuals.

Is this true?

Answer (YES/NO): NO